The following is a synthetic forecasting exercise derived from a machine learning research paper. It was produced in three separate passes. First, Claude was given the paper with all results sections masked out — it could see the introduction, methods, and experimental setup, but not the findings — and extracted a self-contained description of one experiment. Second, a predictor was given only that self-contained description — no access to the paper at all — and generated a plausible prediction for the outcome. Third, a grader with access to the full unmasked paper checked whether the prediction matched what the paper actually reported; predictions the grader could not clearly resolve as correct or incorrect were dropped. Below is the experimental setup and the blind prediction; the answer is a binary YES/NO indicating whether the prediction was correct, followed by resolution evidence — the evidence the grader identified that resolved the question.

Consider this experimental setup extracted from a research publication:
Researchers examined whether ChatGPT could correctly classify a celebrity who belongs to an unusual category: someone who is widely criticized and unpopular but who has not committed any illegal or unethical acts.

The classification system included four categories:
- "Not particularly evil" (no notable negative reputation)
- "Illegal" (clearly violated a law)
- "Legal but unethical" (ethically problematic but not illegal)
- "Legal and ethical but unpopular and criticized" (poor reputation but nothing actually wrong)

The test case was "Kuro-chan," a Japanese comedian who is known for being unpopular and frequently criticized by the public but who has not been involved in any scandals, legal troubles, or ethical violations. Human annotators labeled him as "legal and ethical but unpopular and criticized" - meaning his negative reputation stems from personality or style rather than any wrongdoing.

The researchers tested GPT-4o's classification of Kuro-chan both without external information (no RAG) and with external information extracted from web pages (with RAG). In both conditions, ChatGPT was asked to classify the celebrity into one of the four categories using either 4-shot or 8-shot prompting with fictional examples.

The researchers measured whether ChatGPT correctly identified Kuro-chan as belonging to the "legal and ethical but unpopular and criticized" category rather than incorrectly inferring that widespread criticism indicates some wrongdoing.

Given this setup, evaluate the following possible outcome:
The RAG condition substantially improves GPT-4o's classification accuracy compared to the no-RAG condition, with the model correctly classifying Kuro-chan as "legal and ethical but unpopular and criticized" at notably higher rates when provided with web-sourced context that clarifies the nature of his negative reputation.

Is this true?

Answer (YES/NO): NO